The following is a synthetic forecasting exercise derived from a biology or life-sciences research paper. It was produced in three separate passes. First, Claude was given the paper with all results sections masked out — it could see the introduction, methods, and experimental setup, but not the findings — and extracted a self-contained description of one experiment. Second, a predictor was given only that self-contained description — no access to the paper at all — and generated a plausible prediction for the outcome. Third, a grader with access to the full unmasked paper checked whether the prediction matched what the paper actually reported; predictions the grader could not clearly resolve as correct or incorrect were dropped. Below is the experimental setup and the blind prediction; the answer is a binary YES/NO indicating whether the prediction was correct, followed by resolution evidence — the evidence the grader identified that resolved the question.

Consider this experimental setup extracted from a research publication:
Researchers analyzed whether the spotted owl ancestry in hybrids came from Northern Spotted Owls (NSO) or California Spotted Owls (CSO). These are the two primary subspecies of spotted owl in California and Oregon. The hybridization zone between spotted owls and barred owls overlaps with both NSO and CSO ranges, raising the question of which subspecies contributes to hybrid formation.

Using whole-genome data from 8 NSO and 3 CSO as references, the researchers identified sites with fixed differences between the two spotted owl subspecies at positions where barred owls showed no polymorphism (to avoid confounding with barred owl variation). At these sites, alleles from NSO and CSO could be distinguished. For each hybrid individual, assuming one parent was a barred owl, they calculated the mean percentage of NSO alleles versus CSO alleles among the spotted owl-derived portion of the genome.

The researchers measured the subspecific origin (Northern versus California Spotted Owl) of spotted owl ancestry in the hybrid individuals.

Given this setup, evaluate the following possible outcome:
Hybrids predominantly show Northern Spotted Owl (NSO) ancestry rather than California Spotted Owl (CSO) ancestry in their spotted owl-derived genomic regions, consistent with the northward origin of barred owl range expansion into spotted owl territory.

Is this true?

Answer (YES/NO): YES